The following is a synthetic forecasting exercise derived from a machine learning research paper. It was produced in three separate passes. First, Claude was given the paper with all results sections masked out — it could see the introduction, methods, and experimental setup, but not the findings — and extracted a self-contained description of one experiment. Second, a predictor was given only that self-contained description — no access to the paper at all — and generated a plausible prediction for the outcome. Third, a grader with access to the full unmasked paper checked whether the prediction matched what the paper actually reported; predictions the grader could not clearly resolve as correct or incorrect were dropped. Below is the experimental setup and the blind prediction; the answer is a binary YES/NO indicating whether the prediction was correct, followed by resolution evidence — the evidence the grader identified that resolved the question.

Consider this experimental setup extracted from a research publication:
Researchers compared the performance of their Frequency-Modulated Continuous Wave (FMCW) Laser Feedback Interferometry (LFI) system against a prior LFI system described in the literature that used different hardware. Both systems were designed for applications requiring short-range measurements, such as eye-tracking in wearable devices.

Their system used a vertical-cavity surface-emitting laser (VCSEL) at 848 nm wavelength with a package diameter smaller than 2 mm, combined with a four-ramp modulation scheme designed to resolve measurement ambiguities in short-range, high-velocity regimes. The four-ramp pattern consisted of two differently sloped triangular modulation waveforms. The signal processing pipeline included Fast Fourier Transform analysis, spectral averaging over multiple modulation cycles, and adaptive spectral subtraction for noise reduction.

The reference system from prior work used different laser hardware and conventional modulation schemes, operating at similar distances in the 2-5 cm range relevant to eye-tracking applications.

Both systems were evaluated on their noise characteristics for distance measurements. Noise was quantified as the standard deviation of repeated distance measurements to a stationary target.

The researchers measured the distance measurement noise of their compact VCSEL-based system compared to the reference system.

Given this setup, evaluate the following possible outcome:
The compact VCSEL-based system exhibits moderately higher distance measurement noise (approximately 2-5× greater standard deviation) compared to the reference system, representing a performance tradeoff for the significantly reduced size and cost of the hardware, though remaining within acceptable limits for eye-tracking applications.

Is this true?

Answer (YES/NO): NO